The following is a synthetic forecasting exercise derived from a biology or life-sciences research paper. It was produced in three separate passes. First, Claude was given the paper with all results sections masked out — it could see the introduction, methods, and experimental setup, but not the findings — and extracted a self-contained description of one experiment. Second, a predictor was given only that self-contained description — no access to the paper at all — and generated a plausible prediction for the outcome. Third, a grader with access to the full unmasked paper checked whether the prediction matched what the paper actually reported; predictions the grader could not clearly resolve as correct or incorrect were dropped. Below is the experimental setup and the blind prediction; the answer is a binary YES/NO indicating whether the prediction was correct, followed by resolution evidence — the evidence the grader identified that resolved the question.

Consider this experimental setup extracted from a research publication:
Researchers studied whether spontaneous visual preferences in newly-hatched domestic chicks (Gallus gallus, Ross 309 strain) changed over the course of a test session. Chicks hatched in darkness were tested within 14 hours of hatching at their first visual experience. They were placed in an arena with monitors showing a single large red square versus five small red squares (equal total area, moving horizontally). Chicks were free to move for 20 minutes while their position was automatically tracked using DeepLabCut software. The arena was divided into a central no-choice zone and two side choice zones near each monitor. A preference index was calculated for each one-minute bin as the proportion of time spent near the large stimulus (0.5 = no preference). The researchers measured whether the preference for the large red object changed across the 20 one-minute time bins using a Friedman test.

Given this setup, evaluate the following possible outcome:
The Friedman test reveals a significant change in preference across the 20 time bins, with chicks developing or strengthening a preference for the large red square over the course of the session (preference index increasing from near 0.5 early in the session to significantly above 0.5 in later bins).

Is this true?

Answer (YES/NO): NO